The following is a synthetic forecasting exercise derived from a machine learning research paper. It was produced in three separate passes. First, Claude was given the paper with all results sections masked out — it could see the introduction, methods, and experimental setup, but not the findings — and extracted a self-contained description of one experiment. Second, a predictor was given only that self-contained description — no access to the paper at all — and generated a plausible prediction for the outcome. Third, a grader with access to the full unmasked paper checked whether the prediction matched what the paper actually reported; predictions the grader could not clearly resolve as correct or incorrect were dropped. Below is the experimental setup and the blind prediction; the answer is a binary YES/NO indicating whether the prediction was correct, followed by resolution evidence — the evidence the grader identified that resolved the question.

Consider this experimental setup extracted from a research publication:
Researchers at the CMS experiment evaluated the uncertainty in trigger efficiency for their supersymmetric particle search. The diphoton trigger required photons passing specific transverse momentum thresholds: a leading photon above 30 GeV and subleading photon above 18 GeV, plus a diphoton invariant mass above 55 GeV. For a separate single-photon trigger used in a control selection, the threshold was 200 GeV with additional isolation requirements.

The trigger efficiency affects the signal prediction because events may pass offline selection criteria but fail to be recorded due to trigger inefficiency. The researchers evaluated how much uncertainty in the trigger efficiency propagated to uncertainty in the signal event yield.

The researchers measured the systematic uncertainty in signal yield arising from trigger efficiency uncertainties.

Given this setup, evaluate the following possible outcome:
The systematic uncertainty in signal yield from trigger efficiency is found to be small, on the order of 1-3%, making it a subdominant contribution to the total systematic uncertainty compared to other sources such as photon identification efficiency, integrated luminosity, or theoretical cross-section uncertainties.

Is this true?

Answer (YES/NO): NO